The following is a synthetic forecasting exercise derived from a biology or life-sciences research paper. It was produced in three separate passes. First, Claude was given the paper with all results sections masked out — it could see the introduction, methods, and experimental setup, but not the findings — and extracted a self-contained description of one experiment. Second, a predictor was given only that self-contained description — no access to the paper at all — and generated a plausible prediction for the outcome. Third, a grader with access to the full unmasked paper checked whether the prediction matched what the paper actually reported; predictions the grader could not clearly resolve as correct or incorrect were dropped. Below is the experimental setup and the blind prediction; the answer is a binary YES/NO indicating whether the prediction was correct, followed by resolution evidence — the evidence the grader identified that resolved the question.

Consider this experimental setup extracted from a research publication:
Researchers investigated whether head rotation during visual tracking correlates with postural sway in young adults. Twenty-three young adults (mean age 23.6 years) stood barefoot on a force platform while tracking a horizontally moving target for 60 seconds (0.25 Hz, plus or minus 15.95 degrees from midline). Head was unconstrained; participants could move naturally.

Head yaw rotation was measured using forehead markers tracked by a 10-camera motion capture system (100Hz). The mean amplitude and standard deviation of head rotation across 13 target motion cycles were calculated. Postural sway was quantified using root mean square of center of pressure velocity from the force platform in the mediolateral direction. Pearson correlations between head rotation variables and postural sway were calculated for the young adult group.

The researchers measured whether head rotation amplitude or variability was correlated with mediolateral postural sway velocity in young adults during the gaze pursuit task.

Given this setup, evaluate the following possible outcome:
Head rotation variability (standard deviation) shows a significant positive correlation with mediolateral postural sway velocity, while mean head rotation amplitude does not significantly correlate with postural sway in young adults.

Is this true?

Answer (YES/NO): NO